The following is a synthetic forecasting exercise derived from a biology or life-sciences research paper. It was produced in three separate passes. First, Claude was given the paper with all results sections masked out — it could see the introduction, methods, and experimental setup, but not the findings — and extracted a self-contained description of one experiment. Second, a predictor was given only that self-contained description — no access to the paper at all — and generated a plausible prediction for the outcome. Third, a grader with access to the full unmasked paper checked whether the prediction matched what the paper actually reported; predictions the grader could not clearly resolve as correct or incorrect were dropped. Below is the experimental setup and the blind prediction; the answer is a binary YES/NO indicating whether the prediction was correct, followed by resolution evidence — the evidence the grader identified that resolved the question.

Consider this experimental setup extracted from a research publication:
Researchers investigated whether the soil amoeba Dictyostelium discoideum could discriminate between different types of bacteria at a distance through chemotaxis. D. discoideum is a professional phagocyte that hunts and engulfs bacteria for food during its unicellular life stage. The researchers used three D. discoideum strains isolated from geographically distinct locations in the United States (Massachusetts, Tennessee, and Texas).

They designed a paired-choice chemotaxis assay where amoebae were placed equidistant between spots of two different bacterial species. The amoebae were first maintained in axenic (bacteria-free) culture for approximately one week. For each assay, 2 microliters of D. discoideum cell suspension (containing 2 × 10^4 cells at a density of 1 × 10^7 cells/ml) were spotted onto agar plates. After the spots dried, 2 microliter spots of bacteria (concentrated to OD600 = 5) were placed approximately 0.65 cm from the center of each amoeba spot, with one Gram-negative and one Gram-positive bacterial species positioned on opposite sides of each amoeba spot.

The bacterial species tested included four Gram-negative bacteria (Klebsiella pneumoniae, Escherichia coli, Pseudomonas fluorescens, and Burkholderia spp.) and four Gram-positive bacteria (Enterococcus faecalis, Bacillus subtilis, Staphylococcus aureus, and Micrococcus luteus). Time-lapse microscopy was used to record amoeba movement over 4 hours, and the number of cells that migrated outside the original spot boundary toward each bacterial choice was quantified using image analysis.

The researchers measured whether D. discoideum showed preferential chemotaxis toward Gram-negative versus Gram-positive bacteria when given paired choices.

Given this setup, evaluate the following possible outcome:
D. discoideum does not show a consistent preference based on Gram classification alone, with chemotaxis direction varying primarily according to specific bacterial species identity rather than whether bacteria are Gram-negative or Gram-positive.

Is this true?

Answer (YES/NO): NO